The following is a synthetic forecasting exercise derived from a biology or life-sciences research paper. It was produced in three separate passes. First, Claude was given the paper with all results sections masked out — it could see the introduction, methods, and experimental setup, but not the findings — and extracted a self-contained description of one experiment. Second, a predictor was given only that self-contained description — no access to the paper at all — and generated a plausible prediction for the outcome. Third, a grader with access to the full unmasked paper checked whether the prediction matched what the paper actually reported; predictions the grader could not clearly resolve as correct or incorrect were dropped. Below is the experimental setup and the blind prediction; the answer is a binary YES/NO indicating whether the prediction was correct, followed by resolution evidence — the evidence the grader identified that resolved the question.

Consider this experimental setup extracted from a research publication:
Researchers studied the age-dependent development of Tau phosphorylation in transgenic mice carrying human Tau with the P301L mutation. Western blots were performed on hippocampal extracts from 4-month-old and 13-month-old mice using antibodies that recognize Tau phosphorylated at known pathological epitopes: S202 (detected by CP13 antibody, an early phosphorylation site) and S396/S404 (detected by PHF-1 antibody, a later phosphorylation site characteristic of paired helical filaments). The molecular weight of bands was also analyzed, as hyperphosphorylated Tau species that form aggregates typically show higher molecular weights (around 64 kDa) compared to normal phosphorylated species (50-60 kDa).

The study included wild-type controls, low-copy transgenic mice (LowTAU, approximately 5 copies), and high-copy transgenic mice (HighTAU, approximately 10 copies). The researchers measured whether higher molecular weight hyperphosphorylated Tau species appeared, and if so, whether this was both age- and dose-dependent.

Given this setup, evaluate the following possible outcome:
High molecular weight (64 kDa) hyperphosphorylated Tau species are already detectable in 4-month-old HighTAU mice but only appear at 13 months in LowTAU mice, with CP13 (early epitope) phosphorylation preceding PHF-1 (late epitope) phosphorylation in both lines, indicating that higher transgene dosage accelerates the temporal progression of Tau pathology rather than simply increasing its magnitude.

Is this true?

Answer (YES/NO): NO